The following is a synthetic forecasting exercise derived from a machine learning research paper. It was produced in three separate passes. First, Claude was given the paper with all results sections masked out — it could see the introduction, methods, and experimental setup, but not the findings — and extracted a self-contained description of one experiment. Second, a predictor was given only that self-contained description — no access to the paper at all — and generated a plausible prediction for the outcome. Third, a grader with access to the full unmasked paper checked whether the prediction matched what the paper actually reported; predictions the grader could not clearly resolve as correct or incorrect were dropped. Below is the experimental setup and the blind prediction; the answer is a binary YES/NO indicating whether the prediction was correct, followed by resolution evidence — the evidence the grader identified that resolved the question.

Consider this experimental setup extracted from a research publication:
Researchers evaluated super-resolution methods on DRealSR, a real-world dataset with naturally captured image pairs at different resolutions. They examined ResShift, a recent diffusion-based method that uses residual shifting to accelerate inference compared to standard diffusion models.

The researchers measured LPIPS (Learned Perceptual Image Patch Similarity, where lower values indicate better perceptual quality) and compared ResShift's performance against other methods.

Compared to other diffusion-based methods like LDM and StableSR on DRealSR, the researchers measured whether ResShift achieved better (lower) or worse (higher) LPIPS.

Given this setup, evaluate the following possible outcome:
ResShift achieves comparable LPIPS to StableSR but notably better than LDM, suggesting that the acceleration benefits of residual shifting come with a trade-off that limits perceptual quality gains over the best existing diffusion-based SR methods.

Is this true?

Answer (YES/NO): NO